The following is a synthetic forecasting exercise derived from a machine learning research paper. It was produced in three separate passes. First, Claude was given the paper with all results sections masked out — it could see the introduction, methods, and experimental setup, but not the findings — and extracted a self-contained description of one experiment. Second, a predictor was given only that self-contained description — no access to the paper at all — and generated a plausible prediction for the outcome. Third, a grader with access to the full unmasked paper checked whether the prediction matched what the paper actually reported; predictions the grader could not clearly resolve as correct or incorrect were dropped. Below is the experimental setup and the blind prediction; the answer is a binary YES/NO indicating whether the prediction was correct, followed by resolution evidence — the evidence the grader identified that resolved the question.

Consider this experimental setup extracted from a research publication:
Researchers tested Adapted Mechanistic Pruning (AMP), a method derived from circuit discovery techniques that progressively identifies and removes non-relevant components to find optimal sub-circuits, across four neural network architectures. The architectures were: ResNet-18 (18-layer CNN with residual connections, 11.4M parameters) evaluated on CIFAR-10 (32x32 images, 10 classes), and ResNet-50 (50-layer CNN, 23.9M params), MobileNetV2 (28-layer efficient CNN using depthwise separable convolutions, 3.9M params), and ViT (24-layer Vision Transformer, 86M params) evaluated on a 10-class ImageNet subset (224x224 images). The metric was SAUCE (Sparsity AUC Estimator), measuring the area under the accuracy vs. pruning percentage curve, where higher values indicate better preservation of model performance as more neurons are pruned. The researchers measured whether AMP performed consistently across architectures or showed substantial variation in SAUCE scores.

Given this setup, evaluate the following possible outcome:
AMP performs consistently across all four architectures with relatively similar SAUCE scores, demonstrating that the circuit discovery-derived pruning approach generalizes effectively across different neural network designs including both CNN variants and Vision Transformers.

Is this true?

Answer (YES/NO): NO